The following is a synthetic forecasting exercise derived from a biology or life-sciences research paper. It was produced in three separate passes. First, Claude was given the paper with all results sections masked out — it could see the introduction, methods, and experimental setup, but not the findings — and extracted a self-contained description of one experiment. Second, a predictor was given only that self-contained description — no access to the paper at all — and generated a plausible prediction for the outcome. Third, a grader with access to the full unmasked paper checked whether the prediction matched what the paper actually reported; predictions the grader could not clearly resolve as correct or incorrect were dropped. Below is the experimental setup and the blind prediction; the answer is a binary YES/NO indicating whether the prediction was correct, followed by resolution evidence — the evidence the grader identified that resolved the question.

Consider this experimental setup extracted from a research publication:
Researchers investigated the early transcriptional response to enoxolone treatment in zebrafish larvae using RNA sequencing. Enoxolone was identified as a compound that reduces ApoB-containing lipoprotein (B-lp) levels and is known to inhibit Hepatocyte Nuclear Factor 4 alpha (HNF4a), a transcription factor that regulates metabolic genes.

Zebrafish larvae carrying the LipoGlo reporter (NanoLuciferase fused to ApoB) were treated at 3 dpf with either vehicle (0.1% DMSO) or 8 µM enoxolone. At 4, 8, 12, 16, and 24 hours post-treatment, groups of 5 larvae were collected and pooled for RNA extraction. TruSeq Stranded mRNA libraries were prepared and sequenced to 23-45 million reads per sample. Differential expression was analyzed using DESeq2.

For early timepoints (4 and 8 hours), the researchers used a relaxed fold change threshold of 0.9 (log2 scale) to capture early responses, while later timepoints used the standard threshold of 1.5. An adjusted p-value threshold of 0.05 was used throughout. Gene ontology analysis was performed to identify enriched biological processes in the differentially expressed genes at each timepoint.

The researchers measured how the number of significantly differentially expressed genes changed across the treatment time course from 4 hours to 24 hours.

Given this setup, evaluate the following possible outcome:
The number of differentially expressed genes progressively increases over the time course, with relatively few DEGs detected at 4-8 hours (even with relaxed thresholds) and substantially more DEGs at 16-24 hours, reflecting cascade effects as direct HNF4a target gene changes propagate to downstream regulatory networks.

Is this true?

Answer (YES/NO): YES